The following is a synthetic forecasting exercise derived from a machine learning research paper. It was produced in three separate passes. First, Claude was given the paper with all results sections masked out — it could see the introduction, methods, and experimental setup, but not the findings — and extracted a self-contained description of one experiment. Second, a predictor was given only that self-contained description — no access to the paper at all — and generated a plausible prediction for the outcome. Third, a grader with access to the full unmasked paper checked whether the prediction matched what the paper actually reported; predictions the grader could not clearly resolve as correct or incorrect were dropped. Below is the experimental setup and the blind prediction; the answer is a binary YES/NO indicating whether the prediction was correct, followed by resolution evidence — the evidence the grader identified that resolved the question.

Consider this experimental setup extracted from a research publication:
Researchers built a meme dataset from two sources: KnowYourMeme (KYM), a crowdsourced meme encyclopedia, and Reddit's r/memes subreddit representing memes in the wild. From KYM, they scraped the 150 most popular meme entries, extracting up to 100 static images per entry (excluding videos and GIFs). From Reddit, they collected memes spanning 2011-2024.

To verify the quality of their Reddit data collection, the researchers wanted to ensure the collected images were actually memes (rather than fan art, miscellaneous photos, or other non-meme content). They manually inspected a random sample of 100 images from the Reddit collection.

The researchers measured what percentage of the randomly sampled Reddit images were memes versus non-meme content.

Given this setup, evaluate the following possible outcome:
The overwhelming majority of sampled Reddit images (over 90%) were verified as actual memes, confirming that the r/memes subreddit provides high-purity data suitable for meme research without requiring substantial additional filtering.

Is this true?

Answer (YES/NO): YES